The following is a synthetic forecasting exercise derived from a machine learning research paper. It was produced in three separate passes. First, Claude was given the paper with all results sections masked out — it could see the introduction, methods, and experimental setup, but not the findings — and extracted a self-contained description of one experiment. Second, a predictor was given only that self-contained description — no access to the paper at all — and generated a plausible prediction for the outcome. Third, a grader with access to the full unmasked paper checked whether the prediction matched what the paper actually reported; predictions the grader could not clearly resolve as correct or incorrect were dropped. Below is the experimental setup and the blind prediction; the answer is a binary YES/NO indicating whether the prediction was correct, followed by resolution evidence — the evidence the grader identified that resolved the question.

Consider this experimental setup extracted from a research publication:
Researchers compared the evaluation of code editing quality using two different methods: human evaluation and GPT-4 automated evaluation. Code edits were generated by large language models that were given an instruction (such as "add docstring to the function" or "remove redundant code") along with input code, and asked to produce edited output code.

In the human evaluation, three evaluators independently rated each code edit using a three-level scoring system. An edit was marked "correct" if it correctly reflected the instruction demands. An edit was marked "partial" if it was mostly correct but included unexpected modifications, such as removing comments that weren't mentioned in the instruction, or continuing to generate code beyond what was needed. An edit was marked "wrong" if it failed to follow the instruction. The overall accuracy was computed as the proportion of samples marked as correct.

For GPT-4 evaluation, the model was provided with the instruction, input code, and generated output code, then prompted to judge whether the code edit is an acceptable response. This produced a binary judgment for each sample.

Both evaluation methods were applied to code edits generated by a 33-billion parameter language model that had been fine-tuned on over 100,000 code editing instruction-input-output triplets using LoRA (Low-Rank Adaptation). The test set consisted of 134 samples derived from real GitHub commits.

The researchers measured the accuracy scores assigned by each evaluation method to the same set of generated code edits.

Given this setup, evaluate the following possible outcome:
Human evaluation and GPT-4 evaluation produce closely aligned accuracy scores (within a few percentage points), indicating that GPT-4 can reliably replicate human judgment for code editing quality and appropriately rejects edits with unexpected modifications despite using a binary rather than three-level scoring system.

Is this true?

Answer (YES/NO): NO